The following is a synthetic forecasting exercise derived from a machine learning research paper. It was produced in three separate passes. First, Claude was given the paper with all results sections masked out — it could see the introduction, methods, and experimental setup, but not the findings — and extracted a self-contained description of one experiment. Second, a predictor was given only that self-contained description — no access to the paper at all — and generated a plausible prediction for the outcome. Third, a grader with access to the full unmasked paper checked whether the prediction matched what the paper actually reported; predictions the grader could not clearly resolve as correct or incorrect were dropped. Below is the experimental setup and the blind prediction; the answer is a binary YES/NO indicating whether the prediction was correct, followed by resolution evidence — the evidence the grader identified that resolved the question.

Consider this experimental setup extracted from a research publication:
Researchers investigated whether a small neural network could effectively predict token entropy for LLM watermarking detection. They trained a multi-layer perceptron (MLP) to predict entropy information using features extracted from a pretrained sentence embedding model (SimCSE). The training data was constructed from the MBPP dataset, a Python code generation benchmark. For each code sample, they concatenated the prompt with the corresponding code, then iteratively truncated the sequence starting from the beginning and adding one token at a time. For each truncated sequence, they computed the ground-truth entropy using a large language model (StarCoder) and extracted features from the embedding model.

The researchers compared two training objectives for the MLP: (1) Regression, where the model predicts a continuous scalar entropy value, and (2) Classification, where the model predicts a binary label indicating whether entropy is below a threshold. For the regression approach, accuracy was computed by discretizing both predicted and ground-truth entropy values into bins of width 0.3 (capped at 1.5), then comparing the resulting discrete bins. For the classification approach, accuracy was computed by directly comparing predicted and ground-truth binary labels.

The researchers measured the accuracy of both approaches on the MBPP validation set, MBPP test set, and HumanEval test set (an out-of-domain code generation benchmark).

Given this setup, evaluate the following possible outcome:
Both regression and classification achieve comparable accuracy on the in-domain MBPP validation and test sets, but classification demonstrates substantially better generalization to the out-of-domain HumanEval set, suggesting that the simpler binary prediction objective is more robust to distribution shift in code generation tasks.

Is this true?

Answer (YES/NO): NO